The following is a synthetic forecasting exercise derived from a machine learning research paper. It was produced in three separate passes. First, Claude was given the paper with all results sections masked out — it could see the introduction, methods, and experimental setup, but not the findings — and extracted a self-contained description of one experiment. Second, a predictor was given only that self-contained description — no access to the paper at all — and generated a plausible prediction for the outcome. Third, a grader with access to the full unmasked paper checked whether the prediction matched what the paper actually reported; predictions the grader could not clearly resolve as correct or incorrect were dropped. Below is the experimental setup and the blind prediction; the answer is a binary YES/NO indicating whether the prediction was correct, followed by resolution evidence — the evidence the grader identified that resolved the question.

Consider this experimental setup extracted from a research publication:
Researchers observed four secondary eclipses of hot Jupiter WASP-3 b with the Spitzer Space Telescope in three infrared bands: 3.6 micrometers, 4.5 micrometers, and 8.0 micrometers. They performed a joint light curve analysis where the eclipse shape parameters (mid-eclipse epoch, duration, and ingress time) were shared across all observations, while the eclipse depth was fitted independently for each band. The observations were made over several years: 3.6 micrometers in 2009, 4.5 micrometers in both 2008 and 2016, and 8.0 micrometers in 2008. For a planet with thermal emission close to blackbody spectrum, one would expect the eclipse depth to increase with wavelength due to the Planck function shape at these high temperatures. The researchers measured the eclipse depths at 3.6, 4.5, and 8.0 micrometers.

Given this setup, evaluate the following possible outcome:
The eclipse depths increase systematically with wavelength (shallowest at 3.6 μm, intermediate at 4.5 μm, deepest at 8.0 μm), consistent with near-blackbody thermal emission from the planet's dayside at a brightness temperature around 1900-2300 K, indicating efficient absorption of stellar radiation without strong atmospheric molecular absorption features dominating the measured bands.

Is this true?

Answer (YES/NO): NO